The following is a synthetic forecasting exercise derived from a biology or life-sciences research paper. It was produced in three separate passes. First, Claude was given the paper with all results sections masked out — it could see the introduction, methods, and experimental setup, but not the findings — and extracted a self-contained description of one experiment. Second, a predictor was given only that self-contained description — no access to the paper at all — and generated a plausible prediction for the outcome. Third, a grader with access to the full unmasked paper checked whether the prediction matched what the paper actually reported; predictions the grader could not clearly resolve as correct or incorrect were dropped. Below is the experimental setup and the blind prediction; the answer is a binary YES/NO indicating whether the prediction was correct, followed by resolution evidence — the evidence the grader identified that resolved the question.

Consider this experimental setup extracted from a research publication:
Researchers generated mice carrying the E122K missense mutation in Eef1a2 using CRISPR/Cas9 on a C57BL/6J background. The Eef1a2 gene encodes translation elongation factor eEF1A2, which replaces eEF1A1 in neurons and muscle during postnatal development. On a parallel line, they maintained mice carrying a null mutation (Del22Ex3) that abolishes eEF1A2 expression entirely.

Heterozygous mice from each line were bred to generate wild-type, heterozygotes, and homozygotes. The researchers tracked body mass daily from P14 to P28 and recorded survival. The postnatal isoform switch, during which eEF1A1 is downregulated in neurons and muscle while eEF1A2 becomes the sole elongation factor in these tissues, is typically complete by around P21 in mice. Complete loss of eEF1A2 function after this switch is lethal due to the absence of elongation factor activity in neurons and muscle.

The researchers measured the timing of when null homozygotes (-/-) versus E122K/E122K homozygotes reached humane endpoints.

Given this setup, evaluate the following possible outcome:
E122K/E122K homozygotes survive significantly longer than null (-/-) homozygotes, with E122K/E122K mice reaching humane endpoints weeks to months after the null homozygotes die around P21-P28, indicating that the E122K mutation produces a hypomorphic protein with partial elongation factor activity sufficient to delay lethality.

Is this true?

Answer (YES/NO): NO